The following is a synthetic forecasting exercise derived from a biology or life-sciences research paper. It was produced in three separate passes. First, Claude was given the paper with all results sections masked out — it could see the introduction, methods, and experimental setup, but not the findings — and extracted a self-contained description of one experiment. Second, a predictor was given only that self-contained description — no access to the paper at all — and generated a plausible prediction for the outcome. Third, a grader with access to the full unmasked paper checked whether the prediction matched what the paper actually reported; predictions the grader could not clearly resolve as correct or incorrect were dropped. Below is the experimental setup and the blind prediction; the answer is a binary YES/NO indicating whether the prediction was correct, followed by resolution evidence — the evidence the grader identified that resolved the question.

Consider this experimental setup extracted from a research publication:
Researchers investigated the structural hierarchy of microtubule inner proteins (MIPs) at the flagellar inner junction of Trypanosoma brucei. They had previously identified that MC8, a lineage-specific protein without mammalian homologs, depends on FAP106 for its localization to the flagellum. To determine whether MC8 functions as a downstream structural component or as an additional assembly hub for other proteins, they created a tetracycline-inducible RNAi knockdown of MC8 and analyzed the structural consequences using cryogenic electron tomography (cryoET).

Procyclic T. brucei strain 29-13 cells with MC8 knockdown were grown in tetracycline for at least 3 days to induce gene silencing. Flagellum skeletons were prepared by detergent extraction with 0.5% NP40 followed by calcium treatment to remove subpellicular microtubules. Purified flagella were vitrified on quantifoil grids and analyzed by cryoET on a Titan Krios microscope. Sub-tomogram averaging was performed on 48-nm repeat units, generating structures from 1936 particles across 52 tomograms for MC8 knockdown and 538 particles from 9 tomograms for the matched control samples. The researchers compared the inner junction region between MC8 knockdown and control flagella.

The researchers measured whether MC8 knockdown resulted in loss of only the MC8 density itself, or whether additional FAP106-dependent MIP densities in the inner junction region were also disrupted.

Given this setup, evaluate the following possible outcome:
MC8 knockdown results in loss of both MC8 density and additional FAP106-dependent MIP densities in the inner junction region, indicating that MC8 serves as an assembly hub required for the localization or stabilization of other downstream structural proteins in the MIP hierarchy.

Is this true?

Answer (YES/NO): NO